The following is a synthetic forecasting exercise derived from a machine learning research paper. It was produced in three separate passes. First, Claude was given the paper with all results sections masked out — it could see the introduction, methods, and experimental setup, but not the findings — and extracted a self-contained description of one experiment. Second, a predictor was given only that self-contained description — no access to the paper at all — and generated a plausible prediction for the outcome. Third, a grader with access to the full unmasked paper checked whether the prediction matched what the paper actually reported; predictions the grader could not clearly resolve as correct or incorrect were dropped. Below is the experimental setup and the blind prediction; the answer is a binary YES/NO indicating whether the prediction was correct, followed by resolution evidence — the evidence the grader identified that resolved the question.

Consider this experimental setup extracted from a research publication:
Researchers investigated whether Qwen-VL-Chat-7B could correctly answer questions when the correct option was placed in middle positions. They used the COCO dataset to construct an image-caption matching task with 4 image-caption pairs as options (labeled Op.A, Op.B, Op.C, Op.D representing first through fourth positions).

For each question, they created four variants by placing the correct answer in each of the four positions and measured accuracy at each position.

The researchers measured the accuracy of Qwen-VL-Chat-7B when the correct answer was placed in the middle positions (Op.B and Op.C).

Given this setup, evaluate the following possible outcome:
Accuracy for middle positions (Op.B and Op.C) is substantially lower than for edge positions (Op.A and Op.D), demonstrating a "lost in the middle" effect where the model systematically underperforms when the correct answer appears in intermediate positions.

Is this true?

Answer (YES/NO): YES